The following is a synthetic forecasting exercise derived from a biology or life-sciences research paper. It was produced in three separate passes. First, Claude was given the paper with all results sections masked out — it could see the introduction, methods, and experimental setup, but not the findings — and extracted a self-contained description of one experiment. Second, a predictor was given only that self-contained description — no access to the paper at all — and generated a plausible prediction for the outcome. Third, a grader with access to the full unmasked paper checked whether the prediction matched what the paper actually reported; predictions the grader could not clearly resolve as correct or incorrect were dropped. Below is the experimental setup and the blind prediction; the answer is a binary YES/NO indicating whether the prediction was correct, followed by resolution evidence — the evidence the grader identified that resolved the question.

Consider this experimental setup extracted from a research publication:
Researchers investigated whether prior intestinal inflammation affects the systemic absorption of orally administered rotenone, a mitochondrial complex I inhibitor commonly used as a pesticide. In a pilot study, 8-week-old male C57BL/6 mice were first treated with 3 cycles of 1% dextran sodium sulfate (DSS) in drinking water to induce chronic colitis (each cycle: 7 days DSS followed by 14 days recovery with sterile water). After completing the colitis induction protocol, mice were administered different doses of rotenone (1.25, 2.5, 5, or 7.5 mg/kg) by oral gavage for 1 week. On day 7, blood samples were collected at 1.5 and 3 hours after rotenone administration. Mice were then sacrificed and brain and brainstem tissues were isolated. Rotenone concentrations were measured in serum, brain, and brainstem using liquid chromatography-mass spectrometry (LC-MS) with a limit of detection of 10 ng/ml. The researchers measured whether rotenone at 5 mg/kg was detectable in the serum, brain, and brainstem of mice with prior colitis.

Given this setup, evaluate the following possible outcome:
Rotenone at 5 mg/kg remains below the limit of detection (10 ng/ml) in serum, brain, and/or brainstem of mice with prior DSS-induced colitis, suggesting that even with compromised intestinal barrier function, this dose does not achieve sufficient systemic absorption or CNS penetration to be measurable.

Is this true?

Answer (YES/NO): YES